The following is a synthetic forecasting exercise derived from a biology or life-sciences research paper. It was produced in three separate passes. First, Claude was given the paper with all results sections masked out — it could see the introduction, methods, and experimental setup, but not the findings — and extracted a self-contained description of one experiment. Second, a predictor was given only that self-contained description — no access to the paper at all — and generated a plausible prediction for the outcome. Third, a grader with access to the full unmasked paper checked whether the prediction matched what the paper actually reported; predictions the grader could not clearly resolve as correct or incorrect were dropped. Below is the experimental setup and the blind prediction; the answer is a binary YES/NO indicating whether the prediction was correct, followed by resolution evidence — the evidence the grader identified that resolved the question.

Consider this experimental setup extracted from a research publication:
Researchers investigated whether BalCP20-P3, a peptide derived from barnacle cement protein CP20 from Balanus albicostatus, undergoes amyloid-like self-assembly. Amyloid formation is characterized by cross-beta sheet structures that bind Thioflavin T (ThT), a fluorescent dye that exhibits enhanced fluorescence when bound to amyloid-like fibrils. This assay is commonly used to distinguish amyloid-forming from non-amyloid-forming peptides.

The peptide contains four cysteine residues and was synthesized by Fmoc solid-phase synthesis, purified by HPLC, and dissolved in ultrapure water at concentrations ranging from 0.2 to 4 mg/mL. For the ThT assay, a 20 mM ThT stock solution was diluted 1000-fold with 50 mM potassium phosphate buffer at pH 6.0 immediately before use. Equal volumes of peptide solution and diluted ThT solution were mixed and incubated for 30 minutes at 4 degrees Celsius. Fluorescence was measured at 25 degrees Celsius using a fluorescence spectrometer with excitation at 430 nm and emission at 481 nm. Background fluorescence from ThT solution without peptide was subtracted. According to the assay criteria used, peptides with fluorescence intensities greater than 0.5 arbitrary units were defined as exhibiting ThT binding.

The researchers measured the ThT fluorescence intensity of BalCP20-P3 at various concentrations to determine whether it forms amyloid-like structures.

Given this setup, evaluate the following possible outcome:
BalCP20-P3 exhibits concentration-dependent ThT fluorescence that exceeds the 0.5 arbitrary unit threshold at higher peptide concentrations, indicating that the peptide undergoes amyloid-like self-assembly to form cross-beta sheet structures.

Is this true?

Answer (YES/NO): NO